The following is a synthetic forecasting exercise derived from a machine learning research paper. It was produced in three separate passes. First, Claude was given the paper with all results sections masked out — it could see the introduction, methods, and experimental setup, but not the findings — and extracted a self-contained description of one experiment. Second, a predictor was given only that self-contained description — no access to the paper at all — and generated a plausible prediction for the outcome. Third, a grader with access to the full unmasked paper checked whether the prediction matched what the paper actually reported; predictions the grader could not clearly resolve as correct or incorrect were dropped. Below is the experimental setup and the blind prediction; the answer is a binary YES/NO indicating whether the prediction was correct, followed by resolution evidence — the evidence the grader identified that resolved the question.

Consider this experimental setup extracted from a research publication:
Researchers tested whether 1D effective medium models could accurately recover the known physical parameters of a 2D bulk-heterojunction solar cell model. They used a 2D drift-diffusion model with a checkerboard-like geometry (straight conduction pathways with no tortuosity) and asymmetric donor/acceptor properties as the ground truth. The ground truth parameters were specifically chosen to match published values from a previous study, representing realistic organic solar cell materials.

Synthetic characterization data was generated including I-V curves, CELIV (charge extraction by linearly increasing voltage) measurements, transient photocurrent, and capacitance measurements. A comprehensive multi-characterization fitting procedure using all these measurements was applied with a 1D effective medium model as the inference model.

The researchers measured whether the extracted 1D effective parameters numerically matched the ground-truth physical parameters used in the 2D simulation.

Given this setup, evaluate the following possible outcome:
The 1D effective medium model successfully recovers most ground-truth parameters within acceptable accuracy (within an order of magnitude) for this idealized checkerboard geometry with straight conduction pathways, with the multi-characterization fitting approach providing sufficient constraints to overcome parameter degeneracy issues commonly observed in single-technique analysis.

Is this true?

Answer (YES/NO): NO